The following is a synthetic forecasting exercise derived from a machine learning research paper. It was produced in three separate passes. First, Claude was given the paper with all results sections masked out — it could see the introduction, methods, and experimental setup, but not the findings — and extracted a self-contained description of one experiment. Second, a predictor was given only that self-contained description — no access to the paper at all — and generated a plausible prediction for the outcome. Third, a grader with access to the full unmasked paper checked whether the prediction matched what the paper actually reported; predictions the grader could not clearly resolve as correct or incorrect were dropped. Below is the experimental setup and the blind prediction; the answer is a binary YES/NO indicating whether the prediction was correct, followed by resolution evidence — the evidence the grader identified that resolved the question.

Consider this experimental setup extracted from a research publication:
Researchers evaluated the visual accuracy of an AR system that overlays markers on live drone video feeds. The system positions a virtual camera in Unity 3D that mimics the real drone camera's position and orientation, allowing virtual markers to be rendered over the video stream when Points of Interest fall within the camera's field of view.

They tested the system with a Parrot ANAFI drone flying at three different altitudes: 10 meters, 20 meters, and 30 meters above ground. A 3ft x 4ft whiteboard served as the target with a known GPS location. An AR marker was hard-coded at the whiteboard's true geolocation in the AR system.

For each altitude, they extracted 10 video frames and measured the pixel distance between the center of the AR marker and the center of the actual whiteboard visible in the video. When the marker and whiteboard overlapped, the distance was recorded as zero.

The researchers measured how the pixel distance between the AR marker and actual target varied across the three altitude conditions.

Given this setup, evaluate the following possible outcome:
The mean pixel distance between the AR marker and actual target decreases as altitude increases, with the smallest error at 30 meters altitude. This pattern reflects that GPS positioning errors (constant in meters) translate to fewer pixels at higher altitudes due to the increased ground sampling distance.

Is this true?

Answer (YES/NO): YES